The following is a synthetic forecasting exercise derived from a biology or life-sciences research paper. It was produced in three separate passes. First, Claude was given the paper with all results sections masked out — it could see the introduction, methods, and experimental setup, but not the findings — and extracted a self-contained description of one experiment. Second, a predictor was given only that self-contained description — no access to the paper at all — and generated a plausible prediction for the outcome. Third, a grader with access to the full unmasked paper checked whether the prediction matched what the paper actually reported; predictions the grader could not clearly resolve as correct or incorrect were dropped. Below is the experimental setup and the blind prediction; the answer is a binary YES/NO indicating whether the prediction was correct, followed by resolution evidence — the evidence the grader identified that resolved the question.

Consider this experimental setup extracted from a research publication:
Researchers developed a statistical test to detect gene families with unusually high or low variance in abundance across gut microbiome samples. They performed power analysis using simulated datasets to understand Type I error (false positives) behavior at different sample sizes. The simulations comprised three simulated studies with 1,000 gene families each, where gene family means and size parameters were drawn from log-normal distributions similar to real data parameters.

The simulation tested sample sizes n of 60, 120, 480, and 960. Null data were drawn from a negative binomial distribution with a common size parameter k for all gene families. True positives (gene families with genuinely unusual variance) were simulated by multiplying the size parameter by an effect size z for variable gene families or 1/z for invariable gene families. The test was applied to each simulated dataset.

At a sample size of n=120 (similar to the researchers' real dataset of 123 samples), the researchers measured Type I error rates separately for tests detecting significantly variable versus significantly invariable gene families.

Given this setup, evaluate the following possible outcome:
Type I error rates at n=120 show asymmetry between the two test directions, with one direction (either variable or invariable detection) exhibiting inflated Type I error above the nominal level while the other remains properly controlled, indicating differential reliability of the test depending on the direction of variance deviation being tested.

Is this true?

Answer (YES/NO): YES